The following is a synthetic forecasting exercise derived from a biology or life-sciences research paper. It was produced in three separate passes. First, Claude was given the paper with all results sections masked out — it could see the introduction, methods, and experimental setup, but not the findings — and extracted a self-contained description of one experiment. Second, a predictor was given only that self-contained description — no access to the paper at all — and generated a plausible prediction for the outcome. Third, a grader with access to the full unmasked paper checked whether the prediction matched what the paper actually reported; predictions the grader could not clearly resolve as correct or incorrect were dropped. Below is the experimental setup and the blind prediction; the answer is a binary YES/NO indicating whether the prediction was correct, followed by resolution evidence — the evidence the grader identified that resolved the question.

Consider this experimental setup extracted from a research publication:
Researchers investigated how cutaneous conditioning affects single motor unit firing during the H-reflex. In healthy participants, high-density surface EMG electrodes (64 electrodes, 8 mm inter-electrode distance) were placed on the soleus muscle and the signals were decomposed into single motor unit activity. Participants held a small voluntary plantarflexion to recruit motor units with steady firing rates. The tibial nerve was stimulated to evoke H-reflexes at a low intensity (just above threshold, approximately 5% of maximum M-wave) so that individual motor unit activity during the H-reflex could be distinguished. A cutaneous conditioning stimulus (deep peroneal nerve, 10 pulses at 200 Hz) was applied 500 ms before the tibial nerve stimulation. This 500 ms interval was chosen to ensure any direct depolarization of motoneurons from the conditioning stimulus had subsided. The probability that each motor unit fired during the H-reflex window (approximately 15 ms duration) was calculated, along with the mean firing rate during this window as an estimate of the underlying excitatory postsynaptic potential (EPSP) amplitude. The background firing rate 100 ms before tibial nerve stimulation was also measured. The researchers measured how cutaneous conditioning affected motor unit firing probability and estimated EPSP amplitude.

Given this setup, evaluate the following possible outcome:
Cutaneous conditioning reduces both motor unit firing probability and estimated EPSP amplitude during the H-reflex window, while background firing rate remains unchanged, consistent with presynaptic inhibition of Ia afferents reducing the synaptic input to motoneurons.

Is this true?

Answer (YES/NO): NO